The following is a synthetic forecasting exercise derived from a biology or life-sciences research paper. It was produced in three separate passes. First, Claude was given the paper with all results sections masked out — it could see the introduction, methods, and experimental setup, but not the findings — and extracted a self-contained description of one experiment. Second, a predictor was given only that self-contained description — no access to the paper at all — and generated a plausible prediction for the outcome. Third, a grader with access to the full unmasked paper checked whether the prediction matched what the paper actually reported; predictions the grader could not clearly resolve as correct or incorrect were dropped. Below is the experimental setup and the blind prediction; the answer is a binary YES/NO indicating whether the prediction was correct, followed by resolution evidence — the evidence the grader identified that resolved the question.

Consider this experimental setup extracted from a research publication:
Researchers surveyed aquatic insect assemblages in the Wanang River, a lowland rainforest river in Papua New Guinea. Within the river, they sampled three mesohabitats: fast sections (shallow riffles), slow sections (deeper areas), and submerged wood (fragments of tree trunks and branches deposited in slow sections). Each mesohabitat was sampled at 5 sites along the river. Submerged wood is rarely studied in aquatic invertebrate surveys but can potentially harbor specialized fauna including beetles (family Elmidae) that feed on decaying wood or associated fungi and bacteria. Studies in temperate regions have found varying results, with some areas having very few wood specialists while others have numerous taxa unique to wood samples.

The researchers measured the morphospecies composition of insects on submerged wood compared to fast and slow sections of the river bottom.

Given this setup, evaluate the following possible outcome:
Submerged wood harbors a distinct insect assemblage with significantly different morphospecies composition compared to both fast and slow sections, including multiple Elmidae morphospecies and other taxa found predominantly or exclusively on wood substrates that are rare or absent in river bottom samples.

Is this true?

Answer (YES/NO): YES